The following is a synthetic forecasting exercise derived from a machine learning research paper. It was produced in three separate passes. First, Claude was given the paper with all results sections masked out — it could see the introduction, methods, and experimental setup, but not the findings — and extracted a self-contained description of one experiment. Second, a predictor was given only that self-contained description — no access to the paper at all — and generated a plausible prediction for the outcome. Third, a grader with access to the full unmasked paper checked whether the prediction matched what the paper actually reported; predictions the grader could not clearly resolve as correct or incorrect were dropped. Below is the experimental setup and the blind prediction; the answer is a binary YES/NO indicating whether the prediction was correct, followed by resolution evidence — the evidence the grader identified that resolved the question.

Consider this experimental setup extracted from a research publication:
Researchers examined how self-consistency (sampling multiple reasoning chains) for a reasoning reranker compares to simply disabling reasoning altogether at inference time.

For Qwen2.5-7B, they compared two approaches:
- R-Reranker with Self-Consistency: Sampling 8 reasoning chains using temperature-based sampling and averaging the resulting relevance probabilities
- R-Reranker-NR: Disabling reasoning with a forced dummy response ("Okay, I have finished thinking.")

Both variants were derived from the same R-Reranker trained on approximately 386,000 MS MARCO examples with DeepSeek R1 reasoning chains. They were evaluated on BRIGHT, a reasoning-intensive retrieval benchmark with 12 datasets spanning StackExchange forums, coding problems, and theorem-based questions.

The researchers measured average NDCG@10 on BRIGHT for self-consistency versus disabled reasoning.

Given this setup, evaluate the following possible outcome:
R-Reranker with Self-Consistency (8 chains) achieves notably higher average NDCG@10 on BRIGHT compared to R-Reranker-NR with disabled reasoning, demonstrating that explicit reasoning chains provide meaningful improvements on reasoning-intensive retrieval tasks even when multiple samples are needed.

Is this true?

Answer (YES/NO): NO